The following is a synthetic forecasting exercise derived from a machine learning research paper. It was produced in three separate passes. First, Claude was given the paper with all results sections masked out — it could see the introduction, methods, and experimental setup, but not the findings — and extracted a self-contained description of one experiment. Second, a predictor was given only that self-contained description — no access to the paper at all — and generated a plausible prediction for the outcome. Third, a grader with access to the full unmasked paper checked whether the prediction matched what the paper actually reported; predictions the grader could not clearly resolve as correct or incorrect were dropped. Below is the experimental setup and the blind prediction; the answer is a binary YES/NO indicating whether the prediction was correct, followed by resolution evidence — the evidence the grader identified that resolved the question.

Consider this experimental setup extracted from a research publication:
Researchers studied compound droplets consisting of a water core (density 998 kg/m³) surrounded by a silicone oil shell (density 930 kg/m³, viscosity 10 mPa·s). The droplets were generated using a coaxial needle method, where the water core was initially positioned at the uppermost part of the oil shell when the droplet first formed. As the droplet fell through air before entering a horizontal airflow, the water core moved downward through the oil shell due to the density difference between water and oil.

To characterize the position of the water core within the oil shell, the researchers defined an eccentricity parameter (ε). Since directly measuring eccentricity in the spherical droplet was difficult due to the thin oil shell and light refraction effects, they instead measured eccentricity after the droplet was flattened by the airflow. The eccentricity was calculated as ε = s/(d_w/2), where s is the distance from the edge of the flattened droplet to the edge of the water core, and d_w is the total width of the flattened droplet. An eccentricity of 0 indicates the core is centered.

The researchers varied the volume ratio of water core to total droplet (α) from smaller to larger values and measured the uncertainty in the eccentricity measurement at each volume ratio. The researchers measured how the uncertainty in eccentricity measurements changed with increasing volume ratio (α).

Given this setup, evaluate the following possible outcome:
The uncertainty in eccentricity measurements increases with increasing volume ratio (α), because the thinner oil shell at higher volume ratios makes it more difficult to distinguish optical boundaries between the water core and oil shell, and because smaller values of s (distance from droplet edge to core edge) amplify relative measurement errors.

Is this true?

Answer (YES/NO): YES